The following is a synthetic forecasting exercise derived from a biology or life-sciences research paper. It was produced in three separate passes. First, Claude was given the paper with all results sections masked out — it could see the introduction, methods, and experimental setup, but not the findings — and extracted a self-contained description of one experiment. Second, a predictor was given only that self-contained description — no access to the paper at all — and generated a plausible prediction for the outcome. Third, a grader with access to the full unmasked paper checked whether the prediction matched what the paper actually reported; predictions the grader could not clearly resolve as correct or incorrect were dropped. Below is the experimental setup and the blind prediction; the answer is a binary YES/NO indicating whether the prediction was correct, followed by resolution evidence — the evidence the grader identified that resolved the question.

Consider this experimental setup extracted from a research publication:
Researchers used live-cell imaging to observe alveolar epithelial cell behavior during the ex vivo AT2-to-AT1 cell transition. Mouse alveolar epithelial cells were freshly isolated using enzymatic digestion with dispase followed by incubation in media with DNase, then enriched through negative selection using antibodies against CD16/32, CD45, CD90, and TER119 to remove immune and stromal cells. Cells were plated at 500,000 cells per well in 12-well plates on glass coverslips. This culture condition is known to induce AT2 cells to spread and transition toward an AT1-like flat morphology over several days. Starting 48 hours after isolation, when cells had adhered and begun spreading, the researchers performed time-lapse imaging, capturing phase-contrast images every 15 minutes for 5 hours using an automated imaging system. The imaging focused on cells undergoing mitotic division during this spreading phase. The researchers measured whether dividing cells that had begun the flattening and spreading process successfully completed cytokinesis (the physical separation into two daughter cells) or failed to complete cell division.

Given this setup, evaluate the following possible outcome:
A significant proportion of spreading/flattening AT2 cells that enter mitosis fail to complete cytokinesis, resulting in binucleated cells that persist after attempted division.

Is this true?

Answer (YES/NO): YES